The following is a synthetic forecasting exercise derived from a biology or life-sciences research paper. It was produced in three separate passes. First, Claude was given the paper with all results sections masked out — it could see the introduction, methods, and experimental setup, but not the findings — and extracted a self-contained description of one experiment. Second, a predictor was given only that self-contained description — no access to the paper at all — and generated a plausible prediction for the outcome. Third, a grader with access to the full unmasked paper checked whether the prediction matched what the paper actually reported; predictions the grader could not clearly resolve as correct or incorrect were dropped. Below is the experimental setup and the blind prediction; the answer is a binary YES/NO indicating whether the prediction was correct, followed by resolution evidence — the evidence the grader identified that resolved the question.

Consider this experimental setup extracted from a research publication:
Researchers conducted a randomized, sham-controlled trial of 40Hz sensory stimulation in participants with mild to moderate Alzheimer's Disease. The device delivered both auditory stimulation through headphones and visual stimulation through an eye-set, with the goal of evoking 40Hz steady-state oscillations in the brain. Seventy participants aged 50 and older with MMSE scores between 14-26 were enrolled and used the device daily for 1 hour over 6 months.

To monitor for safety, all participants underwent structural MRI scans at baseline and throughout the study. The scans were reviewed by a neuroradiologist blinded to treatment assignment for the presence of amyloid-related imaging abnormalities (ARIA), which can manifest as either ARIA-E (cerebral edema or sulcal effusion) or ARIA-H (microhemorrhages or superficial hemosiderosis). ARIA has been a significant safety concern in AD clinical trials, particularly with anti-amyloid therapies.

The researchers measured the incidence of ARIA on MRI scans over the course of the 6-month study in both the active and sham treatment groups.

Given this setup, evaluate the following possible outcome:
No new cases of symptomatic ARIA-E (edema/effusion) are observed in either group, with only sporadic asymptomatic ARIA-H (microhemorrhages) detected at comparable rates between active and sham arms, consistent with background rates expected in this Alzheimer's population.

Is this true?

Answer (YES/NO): NO